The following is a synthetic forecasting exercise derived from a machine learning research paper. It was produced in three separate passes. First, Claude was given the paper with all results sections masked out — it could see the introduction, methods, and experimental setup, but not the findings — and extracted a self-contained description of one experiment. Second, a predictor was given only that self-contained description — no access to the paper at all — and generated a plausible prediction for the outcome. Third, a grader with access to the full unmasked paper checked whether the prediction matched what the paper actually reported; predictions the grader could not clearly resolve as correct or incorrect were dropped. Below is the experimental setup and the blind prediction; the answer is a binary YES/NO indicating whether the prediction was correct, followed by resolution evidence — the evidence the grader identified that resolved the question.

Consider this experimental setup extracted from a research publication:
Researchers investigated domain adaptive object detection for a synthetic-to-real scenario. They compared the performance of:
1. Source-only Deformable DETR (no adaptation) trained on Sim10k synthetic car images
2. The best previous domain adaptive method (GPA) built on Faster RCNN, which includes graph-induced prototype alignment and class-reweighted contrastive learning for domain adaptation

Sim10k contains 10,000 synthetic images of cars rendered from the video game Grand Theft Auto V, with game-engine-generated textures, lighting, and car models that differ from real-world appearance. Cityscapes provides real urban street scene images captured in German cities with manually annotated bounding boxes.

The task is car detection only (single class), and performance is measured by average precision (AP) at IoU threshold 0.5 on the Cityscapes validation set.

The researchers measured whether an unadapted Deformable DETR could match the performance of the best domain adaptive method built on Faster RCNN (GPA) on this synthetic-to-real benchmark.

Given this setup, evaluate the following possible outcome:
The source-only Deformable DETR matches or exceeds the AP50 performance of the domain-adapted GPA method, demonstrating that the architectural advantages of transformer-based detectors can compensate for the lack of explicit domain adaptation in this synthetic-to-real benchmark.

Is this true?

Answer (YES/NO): NO